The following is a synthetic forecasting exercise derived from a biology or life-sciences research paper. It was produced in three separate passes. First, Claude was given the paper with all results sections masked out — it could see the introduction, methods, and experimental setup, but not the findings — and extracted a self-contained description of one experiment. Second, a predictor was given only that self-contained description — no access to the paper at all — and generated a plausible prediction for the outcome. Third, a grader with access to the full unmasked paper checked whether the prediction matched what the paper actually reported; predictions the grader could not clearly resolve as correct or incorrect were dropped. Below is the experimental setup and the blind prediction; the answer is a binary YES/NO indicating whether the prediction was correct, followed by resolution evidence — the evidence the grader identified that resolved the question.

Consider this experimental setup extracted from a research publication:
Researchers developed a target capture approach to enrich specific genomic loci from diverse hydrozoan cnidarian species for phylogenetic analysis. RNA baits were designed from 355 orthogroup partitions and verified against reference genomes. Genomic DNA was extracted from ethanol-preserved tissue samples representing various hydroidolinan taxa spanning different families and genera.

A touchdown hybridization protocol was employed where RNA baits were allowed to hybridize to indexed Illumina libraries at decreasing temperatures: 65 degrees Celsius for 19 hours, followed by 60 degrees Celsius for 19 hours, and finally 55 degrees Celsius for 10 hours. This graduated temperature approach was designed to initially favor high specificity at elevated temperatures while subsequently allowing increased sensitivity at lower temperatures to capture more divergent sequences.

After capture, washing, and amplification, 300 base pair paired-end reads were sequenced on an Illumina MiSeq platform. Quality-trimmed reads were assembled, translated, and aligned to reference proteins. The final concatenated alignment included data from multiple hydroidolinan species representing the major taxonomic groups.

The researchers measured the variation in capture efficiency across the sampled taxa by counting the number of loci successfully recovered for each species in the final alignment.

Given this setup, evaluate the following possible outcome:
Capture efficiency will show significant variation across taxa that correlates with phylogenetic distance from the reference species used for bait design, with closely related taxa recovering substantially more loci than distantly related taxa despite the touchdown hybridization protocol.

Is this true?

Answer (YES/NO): NO